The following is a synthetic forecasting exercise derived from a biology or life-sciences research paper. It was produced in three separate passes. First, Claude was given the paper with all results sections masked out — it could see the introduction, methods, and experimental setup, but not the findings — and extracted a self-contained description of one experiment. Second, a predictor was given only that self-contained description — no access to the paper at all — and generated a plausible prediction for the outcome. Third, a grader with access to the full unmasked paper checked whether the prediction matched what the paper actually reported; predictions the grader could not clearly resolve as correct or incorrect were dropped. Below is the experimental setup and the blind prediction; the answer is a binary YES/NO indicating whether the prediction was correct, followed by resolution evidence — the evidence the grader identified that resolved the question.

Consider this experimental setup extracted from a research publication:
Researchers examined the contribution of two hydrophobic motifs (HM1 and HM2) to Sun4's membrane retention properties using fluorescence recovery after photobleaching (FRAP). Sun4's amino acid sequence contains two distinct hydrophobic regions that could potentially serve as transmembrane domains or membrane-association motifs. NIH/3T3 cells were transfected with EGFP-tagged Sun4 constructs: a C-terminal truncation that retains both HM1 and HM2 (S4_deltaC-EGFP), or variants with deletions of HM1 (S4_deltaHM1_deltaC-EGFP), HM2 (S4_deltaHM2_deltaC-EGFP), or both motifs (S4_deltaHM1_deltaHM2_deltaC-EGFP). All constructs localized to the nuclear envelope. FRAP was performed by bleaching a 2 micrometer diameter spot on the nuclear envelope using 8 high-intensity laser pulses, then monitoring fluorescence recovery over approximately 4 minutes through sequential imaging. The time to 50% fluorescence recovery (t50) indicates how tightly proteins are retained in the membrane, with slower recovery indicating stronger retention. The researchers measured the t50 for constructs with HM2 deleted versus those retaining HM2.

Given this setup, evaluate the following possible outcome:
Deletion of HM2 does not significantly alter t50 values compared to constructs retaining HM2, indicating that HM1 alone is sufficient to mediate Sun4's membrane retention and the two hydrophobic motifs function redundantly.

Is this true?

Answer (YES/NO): NO